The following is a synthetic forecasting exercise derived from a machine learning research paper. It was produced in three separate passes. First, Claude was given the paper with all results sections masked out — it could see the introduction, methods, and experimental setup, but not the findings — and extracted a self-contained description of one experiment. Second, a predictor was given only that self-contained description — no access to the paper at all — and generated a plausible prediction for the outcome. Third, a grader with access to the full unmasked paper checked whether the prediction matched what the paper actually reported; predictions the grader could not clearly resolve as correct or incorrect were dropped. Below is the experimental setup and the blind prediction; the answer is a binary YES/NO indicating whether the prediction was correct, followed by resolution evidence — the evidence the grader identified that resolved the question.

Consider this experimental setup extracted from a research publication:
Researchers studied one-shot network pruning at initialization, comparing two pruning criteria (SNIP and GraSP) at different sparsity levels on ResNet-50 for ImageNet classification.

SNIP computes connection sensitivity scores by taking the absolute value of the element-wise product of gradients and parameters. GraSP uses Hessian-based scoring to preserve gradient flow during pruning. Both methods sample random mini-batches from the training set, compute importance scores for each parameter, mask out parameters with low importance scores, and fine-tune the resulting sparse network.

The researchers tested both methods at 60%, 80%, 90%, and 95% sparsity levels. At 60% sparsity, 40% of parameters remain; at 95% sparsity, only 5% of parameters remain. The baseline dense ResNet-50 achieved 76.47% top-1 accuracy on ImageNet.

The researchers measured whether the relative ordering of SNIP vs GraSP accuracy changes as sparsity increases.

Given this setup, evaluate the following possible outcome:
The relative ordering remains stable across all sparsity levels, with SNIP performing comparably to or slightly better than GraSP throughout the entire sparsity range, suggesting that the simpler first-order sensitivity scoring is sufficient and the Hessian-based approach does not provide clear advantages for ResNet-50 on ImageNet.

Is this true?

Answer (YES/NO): NO